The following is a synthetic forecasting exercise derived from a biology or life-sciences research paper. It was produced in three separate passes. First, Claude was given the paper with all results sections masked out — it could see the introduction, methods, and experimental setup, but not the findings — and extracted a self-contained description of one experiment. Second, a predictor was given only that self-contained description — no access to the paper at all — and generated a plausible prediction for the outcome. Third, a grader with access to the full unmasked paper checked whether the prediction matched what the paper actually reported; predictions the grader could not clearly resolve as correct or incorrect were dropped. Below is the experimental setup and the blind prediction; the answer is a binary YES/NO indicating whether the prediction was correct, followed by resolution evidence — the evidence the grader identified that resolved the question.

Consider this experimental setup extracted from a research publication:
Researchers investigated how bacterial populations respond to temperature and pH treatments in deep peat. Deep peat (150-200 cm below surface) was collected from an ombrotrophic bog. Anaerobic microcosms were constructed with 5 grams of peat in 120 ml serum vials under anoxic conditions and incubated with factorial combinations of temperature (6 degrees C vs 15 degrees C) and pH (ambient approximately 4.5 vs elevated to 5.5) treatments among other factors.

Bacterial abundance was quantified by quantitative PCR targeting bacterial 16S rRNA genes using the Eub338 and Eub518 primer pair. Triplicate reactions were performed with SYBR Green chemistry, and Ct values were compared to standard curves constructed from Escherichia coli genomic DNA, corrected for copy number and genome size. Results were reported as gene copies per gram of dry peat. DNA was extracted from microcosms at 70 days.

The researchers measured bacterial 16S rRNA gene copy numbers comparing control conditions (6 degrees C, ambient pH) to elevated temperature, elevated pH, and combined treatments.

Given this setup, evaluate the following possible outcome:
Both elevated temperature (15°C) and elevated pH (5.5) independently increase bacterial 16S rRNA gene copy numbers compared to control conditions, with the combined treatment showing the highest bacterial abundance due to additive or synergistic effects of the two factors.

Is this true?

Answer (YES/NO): NO